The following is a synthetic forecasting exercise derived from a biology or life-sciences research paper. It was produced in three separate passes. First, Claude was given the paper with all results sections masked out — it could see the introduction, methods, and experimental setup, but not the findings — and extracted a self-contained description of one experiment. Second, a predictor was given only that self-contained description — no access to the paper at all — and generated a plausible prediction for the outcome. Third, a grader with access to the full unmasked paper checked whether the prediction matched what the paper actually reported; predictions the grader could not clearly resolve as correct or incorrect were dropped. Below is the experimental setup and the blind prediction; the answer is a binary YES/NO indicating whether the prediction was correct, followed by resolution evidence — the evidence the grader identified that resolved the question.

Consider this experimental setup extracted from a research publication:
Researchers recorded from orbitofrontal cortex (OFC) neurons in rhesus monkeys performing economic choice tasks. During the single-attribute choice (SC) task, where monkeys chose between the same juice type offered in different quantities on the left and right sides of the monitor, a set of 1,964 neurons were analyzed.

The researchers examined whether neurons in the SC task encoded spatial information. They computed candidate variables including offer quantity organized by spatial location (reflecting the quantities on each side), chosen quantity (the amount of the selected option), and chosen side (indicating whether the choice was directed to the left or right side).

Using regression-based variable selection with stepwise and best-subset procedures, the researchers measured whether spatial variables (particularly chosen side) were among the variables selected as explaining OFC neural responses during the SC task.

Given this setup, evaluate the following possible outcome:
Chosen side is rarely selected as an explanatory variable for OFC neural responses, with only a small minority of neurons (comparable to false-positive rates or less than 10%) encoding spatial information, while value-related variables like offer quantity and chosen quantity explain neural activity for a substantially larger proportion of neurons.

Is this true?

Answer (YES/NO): YES